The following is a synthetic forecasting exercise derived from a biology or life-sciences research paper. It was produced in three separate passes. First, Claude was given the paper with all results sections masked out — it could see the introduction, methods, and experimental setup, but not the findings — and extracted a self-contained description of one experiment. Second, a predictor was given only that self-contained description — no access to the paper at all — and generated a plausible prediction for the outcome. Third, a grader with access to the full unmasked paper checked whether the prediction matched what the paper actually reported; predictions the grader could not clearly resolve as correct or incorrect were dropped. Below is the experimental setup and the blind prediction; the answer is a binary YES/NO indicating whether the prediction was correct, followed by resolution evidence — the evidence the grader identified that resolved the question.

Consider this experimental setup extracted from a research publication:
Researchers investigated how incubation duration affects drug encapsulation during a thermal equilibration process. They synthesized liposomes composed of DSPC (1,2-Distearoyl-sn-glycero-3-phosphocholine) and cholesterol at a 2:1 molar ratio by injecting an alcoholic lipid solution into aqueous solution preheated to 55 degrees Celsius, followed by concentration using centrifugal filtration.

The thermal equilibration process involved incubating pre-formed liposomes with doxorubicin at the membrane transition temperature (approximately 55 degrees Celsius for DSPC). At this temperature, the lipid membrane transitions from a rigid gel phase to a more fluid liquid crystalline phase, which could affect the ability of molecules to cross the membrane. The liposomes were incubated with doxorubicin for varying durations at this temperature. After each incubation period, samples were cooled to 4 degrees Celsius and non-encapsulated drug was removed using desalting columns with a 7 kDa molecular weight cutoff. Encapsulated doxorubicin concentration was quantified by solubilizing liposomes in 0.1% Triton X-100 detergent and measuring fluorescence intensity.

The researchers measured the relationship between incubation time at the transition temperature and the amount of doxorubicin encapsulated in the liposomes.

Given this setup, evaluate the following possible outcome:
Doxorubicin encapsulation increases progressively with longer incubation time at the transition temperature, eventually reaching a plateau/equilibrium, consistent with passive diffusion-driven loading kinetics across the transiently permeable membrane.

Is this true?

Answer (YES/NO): YES